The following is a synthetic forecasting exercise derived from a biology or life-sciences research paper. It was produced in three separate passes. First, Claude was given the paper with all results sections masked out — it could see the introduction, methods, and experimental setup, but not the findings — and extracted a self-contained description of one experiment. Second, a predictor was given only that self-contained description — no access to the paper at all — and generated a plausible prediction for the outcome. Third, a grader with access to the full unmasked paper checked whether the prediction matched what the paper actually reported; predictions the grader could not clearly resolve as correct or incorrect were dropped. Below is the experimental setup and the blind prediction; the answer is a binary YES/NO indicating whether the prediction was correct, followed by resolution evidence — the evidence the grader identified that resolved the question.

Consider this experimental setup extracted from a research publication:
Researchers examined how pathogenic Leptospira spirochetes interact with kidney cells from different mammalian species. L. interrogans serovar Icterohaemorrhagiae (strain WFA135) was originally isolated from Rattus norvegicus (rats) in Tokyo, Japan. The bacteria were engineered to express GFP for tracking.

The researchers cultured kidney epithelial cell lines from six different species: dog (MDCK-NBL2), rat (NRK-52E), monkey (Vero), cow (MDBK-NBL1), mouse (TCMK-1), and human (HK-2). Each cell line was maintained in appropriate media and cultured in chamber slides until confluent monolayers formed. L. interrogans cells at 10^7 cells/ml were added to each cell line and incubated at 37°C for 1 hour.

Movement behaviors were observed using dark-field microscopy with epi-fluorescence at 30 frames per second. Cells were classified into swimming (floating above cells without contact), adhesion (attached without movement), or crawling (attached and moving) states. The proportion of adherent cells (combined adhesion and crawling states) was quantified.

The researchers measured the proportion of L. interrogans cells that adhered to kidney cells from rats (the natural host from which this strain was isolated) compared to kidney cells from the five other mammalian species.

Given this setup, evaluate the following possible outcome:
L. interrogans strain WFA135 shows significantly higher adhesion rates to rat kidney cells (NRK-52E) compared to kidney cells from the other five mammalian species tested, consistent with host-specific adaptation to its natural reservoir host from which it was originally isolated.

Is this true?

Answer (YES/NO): NO